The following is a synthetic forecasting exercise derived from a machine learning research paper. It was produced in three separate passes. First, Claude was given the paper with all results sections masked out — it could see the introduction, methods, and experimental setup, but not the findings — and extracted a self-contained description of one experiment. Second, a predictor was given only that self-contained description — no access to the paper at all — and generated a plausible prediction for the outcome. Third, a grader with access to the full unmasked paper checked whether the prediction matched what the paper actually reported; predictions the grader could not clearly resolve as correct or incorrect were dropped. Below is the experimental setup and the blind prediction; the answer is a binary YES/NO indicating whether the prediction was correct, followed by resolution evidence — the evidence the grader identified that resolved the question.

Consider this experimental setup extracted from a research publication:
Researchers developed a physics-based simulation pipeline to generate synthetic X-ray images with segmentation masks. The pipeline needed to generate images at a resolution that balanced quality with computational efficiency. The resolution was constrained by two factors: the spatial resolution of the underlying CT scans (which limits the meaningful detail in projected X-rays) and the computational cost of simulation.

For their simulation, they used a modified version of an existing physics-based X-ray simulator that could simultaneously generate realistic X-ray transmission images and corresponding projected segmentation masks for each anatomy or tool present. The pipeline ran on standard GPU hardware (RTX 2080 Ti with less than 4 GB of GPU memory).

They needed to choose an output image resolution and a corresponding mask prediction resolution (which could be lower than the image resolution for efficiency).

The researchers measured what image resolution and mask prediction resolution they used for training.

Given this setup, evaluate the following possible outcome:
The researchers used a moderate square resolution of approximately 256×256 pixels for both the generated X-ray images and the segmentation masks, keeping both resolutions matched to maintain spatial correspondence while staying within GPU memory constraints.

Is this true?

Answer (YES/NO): NO